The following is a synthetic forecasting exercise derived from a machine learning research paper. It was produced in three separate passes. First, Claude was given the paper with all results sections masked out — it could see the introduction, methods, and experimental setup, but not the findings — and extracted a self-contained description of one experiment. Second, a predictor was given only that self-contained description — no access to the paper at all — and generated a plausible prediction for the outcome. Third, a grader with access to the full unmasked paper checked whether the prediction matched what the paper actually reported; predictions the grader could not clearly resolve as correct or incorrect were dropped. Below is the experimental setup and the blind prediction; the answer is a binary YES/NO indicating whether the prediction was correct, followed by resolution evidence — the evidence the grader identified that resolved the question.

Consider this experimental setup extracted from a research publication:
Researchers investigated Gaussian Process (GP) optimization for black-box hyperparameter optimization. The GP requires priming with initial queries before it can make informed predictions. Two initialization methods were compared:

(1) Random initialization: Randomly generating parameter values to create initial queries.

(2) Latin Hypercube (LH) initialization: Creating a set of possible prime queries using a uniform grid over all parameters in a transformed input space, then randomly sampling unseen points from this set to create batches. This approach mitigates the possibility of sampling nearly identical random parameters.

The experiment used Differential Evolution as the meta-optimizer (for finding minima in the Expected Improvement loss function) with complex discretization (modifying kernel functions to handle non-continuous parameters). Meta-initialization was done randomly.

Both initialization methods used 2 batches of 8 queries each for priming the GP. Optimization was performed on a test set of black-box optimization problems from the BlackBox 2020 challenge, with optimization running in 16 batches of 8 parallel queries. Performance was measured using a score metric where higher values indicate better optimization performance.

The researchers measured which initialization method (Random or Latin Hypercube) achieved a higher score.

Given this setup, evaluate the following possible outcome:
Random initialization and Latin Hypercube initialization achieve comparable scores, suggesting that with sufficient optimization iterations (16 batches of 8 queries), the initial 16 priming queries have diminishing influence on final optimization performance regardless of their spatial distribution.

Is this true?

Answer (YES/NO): NO